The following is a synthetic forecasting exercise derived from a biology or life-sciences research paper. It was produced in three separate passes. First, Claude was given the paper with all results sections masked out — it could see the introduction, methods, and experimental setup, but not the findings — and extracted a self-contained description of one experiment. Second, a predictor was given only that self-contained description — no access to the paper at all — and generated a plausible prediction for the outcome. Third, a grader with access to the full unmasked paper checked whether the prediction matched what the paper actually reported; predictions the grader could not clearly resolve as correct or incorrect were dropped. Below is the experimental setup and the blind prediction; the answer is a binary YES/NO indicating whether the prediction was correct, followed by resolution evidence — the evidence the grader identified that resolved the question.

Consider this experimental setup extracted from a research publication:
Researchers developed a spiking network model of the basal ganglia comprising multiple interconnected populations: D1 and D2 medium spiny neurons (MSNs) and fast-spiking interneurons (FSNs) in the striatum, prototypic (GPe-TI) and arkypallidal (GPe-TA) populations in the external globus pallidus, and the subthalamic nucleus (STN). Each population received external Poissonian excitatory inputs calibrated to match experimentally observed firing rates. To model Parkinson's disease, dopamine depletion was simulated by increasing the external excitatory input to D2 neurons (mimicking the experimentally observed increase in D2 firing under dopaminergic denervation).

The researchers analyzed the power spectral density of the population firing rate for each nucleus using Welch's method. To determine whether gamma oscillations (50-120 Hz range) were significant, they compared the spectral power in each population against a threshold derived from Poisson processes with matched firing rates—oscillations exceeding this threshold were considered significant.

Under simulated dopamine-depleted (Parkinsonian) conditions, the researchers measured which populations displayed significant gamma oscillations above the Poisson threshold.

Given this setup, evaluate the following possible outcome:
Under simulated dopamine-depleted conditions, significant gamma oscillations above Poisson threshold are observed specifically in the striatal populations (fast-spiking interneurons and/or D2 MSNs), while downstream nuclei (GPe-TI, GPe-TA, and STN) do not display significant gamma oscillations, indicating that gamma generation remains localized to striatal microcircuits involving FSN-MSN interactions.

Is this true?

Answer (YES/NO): NO